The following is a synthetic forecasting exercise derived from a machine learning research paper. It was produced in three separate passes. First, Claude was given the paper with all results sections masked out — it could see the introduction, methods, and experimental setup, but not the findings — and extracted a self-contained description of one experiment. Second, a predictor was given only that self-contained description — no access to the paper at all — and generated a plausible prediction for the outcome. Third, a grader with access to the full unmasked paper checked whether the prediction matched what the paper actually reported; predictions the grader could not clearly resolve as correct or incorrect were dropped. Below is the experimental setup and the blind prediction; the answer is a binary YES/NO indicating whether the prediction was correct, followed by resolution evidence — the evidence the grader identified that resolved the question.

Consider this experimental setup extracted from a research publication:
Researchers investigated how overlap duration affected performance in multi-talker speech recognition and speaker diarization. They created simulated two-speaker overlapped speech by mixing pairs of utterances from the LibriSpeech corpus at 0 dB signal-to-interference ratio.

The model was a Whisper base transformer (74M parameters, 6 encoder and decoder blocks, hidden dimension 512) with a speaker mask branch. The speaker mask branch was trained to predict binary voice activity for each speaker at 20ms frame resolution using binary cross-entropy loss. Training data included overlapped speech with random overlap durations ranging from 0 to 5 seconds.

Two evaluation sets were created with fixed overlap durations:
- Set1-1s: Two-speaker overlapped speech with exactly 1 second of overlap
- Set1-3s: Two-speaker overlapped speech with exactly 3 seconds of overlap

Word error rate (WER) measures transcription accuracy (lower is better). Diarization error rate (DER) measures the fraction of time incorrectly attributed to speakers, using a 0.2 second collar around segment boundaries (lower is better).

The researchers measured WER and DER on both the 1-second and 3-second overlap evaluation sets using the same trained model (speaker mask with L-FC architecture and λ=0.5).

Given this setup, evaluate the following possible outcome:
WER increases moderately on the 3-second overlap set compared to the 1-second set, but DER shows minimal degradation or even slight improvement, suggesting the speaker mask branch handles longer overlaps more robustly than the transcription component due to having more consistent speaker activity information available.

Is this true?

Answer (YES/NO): NO